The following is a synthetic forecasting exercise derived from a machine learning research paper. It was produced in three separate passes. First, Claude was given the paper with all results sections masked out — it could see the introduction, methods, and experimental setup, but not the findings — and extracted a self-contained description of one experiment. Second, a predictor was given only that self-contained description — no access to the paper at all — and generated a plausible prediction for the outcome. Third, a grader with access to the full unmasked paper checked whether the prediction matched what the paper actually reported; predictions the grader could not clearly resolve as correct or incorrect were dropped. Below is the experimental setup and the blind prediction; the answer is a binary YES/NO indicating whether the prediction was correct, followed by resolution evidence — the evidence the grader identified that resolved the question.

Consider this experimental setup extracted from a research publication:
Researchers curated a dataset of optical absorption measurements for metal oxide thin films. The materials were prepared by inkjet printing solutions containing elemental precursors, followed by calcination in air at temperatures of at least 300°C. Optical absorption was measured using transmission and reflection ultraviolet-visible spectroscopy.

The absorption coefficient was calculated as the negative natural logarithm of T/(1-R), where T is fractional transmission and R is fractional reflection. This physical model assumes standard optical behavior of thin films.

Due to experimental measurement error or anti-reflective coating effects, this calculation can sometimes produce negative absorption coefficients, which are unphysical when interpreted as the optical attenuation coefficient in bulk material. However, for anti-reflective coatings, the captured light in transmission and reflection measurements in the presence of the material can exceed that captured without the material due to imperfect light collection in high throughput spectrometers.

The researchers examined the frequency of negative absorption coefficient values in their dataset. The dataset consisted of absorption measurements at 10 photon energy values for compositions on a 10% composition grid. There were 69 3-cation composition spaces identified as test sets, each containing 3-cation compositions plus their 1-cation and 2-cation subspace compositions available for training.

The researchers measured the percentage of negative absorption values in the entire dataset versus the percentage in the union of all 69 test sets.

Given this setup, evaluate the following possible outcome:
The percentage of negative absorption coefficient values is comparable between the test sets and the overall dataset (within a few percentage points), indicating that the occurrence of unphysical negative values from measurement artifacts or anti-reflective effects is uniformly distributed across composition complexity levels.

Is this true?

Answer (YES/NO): NO